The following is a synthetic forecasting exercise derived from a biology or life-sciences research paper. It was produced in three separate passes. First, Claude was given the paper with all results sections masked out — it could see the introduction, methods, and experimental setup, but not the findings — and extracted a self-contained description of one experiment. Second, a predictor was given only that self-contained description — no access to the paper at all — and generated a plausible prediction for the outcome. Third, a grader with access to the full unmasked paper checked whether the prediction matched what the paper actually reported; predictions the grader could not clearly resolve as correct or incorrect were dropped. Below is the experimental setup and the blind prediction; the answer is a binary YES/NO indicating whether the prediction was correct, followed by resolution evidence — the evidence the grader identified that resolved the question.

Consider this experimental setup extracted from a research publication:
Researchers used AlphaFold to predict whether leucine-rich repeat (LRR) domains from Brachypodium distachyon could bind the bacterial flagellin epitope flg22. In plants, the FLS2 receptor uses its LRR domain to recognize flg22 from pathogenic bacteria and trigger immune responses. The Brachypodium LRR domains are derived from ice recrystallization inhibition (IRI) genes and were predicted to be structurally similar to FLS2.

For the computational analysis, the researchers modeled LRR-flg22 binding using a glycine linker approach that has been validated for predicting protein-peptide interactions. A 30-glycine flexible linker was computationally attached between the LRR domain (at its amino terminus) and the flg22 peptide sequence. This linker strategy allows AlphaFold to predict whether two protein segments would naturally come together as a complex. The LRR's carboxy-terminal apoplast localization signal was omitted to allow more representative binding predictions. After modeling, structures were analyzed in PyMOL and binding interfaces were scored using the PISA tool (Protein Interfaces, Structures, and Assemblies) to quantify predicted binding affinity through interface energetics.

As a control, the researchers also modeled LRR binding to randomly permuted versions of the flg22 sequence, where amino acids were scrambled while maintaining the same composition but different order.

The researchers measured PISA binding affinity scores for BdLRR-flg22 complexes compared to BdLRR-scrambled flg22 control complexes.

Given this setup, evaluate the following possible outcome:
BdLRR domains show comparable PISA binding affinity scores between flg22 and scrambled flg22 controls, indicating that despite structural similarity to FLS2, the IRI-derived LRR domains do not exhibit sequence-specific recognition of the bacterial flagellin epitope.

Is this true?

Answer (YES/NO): NO